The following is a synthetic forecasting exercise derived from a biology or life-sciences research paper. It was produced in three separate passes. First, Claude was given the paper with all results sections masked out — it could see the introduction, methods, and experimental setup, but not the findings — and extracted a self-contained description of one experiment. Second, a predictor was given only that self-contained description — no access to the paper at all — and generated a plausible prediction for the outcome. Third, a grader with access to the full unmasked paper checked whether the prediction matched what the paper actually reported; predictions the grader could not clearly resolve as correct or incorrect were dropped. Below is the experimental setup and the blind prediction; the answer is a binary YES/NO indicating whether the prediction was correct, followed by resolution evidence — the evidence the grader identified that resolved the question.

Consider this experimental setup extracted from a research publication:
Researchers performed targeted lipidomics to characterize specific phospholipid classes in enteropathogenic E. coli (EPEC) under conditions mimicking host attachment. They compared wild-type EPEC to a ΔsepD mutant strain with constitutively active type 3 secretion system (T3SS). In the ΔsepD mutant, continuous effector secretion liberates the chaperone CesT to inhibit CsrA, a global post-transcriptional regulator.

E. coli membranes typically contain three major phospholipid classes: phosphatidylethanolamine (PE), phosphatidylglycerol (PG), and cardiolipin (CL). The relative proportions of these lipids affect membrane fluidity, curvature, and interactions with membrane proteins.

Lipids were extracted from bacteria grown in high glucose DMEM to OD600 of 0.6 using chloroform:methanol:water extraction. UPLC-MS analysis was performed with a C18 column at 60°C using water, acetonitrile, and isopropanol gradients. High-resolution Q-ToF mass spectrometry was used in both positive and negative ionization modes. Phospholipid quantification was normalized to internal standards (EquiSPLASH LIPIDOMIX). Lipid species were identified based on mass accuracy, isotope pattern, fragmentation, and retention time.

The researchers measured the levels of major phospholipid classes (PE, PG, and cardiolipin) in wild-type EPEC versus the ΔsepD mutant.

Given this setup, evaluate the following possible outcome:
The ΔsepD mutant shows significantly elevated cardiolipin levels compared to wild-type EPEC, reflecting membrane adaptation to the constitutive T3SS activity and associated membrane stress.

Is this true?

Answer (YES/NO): YES